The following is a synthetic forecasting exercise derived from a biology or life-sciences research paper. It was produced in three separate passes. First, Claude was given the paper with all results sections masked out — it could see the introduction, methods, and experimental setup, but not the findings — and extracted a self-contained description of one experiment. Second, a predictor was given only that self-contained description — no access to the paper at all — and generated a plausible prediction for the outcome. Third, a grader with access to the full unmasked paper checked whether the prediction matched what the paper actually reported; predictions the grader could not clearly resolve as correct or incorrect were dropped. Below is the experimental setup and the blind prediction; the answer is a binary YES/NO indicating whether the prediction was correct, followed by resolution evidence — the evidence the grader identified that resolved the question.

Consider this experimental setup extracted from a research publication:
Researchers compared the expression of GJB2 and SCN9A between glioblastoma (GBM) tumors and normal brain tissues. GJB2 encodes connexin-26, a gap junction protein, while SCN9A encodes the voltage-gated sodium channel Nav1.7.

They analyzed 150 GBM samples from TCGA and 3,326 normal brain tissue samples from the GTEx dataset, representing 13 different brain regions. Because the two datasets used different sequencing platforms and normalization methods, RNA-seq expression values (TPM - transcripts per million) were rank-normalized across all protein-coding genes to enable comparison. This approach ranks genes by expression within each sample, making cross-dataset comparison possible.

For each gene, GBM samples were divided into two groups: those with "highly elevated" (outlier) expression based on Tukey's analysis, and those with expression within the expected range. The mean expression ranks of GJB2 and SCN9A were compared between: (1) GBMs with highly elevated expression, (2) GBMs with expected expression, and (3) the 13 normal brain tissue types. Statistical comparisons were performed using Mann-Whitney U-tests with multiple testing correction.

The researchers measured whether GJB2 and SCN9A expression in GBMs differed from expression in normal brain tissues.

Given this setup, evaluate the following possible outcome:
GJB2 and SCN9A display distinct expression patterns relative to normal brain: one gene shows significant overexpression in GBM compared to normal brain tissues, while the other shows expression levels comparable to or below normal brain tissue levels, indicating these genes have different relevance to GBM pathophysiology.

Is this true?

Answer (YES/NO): NO